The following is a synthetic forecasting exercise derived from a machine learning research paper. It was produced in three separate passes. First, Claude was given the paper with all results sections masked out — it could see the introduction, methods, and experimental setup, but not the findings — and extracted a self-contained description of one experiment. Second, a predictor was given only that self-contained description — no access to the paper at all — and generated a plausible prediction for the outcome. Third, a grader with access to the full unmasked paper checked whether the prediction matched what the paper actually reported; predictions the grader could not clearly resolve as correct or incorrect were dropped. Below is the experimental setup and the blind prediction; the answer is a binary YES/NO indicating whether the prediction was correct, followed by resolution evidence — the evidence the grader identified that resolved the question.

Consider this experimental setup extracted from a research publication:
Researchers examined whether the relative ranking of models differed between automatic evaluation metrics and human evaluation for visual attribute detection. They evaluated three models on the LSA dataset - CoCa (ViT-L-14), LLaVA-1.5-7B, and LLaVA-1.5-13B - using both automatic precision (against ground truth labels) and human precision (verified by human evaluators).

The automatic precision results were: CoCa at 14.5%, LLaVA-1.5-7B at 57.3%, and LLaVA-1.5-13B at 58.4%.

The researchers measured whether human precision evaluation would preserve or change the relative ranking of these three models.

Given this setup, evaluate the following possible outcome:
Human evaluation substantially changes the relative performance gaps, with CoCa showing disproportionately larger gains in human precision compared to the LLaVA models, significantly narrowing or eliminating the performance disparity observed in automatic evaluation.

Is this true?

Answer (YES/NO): NO